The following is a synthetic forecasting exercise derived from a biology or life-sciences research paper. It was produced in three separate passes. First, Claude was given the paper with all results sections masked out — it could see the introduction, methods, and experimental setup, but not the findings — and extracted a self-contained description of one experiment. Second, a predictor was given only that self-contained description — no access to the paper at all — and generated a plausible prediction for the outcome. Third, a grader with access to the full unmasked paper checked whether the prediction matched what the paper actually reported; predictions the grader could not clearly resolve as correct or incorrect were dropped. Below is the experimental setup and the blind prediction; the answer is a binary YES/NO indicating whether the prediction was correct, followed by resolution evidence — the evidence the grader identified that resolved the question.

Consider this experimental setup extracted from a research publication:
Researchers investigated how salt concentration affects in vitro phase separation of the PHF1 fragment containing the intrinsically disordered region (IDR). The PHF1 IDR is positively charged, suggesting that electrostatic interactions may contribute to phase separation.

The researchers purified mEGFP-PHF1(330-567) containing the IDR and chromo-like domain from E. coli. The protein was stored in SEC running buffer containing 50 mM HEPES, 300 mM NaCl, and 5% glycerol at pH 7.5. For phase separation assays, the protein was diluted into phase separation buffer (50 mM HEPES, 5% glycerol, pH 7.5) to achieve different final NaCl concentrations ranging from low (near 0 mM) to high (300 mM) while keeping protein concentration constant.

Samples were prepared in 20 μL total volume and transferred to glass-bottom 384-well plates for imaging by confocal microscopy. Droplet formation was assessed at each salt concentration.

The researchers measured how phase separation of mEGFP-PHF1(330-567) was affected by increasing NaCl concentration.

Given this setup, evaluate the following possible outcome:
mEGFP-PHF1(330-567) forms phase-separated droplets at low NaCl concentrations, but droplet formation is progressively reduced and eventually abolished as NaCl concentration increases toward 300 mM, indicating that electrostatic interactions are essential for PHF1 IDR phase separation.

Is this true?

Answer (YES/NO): YES